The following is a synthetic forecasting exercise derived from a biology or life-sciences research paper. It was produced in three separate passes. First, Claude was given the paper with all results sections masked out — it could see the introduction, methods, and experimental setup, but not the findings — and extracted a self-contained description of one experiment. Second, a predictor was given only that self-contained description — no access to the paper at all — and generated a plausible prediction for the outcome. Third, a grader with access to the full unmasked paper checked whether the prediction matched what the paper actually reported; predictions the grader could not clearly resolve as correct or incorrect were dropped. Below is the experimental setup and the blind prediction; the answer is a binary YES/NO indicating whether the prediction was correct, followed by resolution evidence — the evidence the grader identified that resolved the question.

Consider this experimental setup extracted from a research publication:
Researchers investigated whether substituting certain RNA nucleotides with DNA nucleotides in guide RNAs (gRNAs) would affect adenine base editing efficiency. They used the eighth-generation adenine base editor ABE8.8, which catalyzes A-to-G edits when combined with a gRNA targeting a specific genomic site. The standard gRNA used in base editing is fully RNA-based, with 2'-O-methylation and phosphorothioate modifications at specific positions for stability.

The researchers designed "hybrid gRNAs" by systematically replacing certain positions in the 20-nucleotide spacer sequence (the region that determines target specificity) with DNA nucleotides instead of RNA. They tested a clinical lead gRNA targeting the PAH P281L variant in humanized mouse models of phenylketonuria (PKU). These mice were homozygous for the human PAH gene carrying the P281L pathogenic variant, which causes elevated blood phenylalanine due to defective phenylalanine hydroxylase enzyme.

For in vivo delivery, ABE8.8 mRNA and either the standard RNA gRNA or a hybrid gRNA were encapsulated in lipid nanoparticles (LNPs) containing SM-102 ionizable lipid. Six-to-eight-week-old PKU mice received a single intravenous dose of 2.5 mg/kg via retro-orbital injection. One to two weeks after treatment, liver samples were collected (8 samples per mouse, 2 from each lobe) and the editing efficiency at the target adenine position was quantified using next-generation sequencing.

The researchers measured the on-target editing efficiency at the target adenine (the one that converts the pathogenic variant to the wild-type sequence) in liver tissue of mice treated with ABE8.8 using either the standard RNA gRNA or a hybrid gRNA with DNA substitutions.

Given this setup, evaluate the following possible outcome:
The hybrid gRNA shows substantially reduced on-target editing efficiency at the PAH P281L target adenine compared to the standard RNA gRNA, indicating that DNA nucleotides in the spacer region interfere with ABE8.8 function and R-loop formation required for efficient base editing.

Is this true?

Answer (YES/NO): NO